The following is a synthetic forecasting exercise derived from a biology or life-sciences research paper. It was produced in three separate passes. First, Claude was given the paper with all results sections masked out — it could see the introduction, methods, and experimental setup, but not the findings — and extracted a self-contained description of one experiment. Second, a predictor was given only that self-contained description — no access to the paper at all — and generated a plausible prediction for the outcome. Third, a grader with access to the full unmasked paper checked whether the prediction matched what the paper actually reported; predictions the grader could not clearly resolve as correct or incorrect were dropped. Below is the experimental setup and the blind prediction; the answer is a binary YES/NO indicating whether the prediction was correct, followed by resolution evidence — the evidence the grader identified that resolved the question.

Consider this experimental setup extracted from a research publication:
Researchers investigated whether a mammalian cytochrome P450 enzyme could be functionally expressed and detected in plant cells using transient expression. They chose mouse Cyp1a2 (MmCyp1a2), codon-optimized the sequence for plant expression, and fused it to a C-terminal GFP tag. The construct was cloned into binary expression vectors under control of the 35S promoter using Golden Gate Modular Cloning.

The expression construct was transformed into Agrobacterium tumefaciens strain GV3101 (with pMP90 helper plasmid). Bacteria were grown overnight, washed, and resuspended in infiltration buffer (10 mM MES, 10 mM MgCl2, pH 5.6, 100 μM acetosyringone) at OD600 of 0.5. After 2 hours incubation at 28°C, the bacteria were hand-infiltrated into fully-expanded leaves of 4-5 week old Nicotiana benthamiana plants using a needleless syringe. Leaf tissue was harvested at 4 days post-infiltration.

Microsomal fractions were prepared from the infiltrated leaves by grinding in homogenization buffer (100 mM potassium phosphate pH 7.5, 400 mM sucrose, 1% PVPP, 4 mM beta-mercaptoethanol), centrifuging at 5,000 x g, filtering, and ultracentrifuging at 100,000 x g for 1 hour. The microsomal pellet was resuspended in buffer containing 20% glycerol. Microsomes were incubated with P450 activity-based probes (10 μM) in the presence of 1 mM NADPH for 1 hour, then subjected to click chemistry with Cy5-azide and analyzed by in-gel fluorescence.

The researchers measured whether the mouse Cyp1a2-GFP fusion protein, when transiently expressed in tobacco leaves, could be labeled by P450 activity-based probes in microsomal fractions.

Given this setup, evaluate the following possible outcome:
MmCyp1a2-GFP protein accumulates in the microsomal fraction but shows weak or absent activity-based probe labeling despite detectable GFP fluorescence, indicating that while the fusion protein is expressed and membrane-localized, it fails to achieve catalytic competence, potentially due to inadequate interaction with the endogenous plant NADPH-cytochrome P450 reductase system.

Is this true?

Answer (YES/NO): NO